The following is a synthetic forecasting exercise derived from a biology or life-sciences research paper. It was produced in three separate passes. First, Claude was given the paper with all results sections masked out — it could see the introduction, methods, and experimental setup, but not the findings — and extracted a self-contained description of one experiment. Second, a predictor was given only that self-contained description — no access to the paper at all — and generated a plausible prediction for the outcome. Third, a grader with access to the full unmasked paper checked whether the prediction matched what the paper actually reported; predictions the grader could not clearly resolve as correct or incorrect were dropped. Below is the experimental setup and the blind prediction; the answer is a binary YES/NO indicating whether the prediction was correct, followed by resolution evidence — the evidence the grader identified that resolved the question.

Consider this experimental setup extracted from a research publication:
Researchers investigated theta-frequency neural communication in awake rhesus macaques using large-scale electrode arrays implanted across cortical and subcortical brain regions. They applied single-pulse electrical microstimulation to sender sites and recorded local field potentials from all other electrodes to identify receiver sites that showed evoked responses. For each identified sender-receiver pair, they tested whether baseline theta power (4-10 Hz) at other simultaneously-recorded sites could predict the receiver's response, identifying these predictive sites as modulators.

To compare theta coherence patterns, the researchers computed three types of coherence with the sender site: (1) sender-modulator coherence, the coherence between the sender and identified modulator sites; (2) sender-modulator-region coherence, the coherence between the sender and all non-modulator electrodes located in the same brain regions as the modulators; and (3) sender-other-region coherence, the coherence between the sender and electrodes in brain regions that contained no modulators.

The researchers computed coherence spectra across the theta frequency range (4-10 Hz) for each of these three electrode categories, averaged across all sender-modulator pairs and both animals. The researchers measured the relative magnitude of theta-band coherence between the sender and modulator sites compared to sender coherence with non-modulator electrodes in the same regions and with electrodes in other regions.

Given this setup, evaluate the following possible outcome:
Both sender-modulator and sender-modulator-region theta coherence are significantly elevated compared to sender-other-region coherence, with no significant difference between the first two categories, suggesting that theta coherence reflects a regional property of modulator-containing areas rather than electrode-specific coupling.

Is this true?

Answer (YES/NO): NO